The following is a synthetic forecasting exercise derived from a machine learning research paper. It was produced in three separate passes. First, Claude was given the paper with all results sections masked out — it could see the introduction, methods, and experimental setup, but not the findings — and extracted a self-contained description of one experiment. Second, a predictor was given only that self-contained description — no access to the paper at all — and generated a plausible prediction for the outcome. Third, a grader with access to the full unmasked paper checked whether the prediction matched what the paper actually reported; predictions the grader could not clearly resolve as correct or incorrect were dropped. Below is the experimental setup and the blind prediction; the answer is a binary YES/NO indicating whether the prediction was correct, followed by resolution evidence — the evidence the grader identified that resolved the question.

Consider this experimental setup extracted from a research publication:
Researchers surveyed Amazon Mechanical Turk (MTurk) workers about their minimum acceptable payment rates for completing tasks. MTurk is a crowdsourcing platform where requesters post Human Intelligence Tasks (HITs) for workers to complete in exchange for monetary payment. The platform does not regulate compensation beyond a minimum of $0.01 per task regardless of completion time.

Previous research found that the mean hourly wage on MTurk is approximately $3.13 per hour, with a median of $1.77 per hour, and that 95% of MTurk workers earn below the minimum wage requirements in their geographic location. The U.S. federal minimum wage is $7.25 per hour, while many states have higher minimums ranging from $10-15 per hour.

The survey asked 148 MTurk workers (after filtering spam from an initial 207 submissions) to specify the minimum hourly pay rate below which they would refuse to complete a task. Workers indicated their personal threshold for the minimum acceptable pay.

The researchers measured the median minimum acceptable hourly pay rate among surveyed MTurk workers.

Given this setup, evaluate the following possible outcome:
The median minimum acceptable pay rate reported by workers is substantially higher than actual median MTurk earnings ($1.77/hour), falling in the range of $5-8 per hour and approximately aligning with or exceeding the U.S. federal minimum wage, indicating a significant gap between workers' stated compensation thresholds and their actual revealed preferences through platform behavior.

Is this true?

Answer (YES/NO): NO